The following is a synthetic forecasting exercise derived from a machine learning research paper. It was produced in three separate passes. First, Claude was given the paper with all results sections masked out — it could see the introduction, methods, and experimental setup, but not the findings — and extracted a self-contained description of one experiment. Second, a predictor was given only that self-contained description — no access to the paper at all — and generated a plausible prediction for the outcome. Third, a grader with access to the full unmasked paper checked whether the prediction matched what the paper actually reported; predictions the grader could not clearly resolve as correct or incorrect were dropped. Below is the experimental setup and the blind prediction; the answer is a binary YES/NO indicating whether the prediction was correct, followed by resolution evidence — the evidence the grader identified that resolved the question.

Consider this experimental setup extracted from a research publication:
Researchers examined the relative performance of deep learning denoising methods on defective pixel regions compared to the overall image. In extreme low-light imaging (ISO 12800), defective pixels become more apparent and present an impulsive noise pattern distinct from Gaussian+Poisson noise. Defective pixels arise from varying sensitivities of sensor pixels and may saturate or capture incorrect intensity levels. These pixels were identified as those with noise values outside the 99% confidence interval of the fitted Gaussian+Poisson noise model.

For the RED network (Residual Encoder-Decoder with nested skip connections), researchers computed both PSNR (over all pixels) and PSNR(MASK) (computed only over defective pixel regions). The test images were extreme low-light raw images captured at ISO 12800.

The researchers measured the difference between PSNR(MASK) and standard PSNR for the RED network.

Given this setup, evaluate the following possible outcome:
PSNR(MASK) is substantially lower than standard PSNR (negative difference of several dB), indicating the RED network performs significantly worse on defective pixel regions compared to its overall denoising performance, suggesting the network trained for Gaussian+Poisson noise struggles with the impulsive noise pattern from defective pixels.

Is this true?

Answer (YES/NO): NO